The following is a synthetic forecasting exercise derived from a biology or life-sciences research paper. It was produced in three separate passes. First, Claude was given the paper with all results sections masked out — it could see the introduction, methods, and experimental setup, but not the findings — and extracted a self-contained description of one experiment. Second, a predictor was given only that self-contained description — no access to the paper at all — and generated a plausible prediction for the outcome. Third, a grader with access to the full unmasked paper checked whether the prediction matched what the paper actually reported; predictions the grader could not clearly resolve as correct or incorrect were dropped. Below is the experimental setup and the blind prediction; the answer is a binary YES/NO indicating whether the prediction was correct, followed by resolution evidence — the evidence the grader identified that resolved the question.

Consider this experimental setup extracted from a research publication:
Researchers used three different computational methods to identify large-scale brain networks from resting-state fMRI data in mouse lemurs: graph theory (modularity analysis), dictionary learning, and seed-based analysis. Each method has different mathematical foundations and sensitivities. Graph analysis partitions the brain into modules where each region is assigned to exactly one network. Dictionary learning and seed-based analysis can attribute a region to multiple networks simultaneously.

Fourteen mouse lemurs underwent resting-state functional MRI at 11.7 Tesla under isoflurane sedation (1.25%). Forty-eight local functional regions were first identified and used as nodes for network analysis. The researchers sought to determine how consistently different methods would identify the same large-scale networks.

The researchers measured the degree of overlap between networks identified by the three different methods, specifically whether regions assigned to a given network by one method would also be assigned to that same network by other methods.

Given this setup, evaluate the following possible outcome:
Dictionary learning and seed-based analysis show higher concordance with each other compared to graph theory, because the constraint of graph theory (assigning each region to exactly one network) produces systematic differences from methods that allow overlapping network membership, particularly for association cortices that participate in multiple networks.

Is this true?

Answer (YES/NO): NO